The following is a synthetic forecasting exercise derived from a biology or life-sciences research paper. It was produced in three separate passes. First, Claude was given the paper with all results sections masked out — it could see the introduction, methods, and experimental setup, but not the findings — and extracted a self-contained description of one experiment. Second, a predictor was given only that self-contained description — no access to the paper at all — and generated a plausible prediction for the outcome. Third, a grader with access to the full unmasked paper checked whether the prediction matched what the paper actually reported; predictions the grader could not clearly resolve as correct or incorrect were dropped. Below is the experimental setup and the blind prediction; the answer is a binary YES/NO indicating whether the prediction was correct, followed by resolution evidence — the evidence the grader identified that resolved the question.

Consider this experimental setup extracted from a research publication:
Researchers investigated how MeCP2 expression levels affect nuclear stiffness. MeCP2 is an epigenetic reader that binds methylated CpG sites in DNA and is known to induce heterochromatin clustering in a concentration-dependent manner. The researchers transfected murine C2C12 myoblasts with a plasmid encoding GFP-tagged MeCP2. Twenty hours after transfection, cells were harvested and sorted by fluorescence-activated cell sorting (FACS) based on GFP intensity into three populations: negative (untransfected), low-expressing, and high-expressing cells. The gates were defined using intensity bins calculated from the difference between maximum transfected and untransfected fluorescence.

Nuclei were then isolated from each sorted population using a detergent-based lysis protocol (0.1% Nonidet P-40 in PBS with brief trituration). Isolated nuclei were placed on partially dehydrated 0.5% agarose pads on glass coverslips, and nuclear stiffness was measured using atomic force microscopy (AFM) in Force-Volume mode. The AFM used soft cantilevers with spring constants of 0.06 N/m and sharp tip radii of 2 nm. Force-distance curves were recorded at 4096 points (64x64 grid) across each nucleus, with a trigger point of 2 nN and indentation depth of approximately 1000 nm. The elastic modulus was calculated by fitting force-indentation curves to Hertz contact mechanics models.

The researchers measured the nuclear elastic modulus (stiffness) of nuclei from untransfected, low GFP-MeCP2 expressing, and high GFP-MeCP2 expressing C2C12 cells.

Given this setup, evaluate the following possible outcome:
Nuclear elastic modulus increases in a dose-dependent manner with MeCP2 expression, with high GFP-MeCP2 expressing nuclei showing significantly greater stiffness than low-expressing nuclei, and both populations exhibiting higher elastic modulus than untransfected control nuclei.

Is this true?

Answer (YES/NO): YES